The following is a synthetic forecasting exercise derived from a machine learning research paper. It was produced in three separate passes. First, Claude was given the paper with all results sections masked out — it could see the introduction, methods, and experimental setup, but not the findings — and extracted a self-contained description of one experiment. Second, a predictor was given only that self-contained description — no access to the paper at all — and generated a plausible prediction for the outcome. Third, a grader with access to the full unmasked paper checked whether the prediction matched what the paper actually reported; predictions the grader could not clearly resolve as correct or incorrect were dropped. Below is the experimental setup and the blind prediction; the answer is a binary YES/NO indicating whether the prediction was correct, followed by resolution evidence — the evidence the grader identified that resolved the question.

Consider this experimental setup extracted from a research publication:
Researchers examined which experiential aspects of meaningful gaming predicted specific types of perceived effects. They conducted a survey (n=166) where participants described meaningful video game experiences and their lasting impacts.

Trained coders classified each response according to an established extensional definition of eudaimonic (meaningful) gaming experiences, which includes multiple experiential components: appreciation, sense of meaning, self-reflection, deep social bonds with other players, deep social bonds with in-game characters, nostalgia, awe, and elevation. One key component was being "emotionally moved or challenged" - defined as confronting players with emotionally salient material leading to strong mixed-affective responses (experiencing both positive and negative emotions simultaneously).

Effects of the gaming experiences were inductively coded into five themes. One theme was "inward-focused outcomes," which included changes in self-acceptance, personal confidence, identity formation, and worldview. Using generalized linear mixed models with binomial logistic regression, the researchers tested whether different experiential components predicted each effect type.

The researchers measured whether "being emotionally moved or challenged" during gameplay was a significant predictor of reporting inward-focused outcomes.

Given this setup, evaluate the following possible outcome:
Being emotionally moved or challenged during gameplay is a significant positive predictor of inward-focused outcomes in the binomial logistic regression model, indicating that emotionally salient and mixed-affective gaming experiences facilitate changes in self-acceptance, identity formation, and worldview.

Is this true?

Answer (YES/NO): YES